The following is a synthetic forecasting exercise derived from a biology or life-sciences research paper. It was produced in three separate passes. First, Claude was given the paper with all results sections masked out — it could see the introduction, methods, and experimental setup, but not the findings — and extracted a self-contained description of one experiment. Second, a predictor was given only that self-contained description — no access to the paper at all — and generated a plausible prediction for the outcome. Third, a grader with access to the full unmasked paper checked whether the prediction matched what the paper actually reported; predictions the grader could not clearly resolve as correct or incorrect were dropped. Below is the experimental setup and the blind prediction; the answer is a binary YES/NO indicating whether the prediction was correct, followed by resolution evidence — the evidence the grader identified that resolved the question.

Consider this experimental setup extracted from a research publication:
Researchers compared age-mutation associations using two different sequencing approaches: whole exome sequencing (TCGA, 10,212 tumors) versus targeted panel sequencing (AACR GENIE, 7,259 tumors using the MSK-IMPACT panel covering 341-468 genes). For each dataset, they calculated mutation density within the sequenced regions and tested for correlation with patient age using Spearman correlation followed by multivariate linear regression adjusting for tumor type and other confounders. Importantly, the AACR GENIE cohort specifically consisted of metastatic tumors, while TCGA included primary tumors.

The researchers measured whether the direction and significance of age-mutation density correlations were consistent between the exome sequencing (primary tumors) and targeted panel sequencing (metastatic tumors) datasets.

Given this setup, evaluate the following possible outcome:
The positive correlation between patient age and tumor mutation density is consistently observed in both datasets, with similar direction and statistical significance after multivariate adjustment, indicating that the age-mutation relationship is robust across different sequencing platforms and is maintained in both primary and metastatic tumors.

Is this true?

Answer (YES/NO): YES